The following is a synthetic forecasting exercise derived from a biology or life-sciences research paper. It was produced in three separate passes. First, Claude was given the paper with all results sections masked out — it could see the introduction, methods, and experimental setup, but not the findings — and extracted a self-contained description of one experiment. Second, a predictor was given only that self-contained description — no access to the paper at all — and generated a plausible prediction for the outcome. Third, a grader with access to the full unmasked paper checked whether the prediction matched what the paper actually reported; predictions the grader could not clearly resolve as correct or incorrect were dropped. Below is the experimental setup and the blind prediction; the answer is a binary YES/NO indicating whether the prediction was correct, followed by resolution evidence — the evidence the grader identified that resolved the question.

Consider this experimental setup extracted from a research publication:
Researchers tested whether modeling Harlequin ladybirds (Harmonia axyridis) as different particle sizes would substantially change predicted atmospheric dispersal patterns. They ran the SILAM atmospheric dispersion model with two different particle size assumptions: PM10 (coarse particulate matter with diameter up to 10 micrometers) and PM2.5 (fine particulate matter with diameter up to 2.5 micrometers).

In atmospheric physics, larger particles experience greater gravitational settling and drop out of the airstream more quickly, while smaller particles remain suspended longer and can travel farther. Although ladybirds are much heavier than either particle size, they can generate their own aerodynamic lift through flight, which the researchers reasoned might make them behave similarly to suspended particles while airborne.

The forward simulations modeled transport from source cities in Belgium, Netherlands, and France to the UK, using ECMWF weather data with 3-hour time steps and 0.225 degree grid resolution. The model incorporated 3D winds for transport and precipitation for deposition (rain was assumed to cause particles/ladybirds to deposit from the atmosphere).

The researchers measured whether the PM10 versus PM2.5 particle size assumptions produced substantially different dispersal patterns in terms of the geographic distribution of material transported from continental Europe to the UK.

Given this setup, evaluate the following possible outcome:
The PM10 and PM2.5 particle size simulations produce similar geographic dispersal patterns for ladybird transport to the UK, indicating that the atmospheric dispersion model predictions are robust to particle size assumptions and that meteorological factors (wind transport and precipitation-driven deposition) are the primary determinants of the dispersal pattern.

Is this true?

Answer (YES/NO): YES